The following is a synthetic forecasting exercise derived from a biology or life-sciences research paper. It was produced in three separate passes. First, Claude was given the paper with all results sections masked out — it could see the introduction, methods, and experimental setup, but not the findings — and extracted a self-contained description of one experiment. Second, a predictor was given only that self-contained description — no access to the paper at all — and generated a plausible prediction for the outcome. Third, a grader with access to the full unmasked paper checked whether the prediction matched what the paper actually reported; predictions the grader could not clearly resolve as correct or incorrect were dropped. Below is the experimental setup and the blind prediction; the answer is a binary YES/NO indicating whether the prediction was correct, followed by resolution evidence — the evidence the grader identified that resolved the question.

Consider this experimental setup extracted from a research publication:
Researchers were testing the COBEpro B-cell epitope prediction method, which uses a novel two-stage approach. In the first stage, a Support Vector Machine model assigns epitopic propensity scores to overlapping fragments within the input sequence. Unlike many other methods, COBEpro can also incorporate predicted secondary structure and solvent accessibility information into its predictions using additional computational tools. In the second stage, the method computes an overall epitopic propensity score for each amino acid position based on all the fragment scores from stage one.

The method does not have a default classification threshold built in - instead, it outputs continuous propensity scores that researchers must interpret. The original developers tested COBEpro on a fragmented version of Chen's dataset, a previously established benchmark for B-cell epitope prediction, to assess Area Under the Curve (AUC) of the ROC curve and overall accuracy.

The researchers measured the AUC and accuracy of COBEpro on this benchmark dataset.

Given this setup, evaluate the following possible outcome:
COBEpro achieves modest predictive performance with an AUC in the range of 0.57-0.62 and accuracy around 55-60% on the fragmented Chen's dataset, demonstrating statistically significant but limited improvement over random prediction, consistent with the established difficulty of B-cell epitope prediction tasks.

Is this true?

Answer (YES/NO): NO